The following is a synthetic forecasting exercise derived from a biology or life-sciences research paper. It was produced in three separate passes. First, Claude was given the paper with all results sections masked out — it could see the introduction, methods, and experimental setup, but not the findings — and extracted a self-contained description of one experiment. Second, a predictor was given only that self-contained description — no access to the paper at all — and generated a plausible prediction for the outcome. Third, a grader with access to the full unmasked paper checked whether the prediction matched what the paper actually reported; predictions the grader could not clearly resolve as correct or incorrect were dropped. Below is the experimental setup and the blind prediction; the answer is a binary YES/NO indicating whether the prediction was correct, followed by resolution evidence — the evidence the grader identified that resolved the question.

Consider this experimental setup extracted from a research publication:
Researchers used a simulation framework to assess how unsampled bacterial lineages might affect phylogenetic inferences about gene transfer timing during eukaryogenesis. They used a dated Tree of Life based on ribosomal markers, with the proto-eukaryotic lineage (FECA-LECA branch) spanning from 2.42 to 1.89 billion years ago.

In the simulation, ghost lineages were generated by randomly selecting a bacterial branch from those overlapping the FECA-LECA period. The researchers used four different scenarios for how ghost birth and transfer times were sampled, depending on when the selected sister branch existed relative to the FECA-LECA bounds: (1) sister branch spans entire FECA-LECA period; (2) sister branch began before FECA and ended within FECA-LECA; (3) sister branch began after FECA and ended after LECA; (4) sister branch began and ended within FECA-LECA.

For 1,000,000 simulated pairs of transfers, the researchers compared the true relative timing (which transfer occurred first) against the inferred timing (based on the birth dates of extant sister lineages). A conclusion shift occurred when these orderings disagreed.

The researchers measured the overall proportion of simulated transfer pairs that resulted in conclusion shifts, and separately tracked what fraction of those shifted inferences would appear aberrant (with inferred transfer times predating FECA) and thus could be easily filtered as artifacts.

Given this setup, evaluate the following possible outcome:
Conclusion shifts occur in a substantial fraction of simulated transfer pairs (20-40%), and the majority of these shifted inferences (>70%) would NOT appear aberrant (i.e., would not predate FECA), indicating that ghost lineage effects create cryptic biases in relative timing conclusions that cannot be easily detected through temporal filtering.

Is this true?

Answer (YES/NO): NO